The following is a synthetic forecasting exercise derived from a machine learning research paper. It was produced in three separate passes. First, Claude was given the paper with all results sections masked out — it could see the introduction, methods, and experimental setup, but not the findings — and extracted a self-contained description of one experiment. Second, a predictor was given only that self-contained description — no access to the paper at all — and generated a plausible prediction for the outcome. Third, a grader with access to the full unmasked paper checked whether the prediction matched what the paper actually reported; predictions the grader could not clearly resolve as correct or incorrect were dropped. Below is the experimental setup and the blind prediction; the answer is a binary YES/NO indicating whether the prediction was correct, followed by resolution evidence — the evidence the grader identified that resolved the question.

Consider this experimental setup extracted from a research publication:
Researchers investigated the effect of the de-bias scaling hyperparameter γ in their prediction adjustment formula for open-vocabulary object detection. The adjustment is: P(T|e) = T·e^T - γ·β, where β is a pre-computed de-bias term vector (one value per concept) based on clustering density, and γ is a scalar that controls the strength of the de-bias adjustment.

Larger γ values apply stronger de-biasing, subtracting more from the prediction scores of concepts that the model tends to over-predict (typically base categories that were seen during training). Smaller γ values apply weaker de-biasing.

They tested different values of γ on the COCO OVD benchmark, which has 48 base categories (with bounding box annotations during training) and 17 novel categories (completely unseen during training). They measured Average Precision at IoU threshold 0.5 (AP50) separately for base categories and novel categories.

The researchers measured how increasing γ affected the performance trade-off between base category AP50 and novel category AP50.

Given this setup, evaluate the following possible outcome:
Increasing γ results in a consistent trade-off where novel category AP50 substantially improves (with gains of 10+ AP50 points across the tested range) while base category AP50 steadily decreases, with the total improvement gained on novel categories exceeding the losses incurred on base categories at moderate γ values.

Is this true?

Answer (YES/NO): NO